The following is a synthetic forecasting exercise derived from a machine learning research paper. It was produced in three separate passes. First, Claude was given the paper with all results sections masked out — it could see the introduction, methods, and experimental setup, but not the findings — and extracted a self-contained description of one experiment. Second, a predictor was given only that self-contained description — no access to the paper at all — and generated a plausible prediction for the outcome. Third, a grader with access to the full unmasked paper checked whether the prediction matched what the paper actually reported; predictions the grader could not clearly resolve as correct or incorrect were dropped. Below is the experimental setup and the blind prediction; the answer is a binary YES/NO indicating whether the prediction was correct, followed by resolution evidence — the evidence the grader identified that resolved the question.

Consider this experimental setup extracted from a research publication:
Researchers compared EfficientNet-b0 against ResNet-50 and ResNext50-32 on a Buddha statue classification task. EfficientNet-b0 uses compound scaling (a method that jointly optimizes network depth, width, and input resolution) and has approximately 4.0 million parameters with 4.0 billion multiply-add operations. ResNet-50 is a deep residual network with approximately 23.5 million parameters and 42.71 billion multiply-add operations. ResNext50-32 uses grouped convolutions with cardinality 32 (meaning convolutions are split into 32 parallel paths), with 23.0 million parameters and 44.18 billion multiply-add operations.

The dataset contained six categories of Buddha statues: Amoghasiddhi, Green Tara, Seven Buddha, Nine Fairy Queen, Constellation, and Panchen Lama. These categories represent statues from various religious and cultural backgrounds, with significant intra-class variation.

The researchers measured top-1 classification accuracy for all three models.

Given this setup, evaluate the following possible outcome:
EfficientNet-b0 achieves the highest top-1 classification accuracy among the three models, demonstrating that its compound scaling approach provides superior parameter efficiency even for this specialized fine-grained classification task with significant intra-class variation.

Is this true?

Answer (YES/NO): YES